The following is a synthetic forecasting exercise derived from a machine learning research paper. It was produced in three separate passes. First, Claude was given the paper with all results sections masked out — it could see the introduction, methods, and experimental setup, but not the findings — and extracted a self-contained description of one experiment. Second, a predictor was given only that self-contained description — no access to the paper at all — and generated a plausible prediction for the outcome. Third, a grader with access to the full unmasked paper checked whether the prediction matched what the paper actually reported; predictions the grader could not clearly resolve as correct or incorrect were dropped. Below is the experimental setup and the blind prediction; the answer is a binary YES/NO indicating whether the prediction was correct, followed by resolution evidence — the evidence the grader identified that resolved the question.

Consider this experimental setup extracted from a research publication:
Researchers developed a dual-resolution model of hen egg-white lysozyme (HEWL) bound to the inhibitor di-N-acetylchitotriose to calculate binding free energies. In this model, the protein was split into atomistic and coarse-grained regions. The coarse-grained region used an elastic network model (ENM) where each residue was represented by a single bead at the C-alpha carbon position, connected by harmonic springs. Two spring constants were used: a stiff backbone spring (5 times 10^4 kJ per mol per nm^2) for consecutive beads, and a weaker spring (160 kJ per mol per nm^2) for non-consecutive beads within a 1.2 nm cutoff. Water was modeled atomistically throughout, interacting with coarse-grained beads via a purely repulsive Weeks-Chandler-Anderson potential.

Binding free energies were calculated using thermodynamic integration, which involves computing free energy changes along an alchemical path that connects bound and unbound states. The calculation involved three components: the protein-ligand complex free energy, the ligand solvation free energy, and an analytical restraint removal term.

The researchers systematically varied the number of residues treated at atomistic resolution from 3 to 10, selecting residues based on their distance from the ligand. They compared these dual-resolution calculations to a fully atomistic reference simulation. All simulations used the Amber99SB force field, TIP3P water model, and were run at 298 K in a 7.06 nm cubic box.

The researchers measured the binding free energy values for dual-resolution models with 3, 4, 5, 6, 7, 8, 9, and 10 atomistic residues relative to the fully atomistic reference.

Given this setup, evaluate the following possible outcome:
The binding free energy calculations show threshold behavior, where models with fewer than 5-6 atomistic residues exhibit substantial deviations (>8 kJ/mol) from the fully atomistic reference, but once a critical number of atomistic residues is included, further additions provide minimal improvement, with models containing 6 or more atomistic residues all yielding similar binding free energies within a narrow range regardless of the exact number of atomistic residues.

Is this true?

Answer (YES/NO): NO